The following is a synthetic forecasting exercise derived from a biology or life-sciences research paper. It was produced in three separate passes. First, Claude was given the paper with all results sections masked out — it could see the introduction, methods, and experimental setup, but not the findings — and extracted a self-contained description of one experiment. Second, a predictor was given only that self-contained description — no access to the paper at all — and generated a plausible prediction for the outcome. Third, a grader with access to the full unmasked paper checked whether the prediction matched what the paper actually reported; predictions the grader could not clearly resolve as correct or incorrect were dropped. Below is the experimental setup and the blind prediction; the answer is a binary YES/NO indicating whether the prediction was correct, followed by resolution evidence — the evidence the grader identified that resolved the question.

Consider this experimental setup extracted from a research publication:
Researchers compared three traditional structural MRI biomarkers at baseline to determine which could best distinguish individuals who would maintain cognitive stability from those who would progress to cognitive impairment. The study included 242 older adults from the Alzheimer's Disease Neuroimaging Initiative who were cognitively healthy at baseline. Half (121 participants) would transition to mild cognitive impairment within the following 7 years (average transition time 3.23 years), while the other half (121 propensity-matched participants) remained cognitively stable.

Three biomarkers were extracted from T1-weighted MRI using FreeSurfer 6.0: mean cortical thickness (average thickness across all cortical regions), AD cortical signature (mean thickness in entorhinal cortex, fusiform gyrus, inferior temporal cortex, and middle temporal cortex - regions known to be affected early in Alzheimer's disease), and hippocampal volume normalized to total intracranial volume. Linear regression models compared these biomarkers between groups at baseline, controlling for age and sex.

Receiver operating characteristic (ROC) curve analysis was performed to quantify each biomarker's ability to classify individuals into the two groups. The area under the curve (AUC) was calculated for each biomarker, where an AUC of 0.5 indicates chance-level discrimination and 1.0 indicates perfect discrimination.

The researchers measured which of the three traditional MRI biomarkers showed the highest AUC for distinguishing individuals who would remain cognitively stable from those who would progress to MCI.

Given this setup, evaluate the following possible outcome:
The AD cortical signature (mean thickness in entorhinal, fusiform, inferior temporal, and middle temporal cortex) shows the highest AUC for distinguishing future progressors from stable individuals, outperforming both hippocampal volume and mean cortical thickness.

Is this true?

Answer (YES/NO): NO